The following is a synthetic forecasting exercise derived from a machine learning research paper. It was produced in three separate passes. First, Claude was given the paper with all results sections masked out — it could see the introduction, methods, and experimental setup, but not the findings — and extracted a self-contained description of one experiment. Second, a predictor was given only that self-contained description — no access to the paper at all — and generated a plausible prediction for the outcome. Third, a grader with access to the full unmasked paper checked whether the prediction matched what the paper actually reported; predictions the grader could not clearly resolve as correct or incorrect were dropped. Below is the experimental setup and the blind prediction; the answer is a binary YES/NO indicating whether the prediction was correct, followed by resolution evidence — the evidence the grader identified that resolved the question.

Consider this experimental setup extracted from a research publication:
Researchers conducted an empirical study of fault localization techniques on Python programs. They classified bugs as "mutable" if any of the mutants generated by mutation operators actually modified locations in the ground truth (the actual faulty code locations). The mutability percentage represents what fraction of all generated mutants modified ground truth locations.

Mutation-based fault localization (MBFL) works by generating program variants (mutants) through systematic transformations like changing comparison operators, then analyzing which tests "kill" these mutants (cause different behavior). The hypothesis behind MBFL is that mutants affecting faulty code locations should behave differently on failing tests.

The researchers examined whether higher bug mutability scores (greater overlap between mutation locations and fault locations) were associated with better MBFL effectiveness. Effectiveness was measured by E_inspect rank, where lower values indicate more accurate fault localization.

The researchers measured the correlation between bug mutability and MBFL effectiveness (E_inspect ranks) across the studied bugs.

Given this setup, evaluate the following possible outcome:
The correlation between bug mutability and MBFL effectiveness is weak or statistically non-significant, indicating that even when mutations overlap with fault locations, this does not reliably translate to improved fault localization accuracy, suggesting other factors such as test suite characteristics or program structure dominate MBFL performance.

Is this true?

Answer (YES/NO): NO